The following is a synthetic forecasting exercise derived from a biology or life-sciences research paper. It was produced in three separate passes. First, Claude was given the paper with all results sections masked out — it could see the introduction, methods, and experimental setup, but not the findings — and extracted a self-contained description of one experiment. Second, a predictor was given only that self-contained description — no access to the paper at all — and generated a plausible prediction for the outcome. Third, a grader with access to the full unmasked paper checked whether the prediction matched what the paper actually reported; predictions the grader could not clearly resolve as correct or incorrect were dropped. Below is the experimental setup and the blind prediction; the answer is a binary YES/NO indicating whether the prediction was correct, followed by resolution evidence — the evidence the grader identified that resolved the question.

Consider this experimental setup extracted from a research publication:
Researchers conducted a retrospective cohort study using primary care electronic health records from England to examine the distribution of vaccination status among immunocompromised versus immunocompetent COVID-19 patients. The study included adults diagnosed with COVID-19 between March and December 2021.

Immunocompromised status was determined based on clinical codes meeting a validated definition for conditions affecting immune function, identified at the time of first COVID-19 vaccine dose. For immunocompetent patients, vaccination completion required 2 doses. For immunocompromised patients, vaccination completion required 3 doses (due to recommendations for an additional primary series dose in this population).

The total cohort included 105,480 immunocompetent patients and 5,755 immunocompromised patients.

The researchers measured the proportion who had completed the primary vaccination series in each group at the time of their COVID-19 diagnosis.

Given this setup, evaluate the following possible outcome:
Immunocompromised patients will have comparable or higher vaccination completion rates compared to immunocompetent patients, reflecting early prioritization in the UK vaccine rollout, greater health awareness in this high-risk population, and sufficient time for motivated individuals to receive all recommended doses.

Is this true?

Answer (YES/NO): NO